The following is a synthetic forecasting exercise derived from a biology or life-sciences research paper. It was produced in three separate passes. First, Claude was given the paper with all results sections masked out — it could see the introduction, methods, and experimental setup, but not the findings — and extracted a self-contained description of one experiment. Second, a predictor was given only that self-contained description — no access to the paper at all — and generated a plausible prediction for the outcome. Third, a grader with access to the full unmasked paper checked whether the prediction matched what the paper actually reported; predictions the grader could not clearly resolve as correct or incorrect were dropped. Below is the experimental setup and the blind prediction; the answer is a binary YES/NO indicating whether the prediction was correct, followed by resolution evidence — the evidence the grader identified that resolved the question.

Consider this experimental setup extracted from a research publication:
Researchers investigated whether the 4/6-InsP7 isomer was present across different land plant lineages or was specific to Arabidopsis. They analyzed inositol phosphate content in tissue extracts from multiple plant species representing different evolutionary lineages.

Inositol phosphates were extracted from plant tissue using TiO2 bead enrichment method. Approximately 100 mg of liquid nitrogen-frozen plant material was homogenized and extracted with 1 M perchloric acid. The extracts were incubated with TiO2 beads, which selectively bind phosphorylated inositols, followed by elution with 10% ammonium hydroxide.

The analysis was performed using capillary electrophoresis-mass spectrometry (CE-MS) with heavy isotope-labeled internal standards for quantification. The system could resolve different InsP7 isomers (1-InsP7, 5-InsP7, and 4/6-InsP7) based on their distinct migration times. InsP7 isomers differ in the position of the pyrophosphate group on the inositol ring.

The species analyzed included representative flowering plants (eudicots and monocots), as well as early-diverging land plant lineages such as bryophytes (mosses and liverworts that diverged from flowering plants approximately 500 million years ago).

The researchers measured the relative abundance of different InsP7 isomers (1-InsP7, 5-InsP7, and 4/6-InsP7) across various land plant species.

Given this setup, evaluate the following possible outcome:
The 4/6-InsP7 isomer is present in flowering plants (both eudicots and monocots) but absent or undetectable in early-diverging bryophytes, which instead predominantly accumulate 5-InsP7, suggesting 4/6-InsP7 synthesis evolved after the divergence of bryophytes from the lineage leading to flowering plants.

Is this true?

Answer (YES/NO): NO